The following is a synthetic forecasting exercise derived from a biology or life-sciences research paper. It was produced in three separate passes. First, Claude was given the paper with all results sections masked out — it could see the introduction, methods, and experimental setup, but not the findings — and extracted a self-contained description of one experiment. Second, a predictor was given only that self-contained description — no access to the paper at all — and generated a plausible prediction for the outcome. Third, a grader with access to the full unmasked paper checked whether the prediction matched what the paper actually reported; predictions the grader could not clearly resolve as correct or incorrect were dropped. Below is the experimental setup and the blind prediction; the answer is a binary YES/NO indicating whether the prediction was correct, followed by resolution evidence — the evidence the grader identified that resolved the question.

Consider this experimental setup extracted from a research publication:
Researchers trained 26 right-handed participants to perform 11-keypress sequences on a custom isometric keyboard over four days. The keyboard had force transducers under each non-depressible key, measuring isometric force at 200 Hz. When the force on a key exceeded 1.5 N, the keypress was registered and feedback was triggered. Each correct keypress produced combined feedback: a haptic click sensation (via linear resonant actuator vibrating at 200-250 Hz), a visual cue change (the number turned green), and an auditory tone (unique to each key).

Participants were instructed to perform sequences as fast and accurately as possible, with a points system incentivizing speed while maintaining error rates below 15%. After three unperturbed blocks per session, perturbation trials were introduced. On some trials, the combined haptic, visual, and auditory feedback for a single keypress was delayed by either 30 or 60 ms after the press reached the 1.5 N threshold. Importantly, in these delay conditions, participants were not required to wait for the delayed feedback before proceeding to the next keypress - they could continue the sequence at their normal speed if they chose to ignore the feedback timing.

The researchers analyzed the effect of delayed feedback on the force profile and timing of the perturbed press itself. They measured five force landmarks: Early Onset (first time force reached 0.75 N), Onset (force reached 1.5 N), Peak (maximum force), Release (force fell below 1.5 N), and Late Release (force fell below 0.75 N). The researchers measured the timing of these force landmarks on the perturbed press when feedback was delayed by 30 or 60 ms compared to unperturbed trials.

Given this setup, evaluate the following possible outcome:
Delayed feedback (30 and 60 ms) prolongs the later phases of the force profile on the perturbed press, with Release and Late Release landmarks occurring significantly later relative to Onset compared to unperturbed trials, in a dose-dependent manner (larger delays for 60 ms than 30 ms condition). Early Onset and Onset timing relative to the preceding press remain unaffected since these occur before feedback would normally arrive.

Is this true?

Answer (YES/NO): NO